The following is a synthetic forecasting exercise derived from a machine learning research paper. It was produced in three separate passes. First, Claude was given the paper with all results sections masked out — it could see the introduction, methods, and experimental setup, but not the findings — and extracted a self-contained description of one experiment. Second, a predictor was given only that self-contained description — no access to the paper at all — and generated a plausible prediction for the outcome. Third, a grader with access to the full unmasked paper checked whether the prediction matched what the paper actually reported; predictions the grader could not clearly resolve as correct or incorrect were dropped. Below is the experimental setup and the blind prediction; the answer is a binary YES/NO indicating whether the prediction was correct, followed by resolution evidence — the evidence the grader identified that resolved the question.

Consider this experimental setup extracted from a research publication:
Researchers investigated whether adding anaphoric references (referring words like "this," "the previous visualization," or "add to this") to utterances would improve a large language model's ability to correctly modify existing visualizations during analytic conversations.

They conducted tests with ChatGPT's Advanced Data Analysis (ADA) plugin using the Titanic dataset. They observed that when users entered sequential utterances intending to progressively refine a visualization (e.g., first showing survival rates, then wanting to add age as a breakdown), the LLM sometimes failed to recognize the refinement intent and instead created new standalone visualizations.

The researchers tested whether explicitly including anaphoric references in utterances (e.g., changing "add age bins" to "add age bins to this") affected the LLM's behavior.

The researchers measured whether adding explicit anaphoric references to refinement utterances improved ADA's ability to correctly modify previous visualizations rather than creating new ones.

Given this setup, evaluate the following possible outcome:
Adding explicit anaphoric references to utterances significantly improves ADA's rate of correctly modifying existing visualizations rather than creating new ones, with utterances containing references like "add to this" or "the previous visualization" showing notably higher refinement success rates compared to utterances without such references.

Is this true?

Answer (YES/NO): YES